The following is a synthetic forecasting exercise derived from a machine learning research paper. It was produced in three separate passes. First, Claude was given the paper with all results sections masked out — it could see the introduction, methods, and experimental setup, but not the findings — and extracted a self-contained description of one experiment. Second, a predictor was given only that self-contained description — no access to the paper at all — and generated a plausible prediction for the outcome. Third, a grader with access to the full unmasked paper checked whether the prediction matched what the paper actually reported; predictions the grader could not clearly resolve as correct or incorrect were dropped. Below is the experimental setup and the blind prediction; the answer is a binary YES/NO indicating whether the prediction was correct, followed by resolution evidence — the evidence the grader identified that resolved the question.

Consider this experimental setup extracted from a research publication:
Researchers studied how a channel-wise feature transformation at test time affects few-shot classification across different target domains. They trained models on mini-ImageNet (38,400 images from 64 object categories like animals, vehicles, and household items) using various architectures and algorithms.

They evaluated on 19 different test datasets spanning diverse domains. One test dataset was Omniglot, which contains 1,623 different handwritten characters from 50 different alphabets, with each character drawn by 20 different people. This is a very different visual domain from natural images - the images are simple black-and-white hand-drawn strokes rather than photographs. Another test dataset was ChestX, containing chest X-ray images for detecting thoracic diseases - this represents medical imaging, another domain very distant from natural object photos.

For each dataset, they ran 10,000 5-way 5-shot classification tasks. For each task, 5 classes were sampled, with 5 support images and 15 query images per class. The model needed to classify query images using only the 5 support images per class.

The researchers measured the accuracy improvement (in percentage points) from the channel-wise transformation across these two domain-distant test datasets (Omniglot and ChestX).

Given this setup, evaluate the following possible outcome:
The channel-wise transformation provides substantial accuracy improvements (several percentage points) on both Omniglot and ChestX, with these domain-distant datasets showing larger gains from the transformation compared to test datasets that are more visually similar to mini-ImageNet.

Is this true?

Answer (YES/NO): NO